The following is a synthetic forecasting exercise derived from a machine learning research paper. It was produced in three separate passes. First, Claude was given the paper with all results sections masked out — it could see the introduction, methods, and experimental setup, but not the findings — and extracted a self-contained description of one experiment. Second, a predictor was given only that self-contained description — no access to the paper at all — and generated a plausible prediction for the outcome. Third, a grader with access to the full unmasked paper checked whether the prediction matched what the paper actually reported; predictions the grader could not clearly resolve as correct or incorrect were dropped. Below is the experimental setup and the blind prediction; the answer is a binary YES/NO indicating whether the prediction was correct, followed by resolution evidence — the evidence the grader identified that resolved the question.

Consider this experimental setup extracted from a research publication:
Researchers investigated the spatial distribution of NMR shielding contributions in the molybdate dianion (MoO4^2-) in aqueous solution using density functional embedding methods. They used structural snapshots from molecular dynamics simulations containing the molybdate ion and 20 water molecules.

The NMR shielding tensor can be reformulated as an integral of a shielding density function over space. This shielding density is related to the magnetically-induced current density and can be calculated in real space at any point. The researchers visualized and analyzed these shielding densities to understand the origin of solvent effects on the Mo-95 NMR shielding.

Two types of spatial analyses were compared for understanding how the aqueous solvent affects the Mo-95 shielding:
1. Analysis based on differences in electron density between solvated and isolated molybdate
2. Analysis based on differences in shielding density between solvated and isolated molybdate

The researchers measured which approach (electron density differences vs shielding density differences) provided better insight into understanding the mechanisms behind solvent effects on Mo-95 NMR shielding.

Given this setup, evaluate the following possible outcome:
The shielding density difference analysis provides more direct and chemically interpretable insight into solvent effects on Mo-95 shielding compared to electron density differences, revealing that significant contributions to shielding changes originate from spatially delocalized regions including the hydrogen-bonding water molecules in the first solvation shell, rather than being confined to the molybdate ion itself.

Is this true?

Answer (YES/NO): NO